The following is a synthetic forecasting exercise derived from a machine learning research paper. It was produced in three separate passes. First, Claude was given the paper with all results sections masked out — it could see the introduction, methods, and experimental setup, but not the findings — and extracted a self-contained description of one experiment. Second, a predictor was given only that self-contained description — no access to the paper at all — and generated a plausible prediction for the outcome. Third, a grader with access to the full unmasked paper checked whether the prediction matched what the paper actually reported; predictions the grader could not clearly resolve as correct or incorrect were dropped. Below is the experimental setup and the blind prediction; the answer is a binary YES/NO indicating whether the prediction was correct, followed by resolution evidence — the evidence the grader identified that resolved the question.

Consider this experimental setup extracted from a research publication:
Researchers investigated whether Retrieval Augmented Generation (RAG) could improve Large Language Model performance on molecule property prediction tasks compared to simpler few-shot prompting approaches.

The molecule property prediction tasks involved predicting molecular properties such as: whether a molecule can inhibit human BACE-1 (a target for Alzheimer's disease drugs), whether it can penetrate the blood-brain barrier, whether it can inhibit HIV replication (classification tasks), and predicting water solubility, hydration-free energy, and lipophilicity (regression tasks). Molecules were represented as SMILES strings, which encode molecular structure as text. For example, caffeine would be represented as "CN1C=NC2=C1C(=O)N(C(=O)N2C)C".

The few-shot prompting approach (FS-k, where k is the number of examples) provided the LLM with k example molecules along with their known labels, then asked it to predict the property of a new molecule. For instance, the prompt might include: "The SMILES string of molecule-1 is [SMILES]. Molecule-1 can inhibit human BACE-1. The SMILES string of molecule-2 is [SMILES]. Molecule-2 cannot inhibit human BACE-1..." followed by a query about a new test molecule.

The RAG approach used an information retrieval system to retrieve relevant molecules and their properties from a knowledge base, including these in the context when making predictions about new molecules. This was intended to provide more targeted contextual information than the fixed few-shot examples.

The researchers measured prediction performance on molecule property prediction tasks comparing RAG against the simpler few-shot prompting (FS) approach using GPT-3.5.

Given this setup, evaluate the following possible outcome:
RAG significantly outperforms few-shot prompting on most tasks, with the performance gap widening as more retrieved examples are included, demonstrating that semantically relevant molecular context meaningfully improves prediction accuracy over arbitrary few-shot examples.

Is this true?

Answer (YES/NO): NO